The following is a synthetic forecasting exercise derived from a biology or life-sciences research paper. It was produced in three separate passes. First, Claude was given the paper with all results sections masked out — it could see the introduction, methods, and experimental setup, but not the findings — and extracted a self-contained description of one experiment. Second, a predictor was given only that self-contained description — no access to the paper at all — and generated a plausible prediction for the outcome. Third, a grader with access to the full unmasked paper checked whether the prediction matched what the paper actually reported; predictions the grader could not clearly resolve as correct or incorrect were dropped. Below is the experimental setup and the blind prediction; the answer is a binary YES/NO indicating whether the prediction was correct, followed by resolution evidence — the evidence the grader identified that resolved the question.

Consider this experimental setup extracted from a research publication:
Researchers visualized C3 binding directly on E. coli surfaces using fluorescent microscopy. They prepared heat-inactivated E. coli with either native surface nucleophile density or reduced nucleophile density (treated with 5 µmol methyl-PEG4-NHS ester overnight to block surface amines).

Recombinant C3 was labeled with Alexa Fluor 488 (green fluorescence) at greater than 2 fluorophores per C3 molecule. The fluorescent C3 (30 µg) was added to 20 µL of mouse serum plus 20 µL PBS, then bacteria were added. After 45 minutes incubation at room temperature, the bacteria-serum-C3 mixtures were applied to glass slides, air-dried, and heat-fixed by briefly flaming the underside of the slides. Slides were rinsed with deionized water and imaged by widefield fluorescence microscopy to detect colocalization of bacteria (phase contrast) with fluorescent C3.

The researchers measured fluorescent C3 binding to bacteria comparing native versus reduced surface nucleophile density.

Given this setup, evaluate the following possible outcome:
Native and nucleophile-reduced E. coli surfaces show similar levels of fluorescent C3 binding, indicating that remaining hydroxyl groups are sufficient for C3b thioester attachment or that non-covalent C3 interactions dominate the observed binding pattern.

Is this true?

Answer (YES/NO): NO